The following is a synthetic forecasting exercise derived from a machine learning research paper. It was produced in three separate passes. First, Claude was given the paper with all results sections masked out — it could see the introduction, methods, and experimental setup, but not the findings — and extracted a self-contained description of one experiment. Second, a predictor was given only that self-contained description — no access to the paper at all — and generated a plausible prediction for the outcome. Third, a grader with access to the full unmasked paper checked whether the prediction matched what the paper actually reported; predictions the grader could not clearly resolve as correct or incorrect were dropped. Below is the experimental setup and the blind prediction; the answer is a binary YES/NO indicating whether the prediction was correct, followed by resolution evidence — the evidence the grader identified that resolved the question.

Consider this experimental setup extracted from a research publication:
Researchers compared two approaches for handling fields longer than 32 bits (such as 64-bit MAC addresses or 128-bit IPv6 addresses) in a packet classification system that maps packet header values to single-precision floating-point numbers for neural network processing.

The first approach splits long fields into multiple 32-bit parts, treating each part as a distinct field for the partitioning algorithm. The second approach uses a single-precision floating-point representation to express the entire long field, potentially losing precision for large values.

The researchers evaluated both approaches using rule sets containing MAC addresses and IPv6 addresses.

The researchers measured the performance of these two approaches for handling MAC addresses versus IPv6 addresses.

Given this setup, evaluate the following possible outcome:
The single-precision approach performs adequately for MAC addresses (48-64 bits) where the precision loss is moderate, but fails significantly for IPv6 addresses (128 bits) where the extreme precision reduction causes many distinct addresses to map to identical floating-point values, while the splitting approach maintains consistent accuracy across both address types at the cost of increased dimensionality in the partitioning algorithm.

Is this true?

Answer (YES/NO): NO